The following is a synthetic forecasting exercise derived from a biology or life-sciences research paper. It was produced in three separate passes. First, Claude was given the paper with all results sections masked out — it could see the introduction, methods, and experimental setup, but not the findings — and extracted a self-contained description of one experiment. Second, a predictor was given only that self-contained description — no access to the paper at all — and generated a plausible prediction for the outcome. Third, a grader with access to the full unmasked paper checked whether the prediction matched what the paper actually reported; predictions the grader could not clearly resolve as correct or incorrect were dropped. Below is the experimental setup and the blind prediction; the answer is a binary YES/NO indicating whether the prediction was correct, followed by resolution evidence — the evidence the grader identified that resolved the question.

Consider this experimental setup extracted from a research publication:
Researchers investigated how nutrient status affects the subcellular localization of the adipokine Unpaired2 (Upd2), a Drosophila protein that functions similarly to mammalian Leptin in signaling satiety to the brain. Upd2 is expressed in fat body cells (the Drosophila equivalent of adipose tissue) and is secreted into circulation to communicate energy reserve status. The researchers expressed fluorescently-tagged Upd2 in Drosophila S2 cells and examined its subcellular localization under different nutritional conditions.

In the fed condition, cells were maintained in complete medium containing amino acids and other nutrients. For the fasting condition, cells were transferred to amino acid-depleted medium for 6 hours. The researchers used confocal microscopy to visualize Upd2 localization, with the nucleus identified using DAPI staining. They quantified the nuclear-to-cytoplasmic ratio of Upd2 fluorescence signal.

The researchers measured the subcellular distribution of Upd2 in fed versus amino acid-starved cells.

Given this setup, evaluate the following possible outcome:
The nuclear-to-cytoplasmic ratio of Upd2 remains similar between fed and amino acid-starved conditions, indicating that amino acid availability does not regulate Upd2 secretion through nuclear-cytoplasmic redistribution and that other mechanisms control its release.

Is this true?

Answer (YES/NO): NO